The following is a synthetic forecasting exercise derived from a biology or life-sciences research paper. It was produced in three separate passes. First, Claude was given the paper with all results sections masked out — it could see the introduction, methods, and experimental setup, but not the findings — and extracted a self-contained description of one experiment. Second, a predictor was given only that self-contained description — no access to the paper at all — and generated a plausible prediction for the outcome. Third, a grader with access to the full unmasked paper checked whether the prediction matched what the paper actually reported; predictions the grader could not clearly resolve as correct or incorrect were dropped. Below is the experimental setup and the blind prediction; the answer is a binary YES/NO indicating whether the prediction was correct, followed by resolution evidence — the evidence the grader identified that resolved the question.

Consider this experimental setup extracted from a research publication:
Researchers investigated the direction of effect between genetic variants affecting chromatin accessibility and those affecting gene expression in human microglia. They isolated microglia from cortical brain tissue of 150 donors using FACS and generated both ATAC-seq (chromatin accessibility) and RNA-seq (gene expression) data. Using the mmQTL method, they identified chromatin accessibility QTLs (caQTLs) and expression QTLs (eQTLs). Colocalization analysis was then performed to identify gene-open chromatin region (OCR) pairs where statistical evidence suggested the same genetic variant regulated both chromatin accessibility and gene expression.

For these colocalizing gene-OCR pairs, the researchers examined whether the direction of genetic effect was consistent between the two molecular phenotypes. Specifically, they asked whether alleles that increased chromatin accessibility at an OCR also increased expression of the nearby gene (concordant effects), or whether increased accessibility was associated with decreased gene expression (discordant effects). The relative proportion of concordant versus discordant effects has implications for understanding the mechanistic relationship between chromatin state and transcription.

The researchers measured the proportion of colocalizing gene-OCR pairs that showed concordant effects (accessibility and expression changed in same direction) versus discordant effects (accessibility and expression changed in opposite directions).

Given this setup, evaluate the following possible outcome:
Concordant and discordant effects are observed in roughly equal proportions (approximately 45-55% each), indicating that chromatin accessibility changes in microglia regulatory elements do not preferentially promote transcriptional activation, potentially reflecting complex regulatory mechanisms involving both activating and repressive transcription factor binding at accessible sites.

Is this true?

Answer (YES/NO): NO